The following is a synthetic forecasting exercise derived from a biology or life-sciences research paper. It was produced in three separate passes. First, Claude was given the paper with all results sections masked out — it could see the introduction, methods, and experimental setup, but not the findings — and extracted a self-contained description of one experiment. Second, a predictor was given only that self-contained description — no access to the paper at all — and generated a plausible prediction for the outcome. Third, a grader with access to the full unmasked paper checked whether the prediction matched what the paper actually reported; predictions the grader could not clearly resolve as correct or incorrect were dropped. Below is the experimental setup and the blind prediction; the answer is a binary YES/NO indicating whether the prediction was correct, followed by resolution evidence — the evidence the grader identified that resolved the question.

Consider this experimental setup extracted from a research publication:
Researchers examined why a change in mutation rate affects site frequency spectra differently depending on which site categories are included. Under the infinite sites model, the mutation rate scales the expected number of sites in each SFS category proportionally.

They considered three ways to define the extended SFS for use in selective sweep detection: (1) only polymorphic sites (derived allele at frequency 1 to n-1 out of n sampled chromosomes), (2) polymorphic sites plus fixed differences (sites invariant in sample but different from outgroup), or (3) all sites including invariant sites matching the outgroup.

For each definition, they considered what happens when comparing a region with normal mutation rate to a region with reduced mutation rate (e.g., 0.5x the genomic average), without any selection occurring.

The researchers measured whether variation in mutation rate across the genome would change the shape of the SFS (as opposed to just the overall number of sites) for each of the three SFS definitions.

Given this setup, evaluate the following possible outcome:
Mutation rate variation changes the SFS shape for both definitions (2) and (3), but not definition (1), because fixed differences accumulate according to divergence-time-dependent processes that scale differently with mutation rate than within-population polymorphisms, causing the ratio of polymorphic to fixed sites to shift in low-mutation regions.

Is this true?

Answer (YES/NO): NO